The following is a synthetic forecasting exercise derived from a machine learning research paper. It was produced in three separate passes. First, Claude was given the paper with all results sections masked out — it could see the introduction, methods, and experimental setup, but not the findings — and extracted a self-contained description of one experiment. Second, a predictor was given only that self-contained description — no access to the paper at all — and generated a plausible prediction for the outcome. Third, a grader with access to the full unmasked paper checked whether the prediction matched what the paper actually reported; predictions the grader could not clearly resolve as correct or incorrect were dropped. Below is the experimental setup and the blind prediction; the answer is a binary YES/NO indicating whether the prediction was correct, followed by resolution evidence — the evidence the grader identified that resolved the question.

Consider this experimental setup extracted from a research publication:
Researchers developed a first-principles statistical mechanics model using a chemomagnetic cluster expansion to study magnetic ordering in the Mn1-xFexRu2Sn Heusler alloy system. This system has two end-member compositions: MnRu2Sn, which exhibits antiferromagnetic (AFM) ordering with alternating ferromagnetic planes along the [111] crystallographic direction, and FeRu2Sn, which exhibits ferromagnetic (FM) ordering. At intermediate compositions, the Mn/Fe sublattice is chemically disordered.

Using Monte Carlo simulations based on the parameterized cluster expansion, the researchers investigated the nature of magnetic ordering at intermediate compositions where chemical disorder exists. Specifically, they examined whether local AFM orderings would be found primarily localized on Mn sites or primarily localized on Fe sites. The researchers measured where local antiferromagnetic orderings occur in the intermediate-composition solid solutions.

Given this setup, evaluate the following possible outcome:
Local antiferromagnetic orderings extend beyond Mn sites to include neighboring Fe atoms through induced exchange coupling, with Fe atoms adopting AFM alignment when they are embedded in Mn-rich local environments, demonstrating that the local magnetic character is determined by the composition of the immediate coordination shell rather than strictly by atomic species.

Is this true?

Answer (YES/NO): YES